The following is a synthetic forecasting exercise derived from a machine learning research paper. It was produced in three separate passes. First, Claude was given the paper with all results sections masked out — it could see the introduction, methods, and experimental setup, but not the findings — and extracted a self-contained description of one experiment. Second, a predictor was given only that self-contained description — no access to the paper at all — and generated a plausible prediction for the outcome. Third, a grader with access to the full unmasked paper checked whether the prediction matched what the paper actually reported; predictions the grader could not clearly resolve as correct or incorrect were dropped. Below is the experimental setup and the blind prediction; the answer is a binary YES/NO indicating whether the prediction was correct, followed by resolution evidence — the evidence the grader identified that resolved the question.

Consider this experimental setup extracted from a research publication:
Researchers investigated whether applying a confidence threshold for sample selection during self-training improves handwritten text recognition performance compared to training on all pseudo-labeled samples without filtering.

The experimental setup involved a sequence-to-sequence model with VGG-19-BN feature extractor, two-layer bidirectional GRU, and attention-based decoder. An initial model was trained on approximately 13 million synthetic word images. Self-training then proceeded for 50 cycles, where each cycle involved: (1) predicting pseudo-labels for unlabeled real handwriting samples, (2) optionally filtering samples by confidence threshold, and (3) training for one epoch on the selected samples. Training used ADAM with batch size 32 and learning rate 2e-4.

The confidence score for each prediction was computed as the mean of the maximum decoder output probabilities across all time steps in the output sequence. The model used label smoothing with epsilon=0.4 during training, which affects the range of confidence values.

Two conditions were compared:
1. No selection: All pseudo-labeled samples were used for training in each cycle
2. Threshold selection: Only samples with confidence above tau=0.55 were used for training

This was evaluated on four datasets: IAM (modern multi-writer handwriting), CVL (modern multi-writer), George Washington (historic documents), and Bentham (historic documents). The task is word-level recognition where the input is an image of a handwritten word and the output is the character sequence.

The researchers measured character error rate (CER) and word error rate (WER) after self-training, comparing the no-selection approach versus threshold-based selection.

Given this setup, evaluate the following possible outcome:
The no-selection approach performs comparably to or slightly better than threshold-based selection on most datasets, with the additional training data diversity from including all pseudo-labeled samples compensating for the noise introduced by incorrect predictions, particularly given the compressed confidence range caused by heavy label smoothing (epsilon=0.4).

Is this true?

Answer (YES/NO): NO